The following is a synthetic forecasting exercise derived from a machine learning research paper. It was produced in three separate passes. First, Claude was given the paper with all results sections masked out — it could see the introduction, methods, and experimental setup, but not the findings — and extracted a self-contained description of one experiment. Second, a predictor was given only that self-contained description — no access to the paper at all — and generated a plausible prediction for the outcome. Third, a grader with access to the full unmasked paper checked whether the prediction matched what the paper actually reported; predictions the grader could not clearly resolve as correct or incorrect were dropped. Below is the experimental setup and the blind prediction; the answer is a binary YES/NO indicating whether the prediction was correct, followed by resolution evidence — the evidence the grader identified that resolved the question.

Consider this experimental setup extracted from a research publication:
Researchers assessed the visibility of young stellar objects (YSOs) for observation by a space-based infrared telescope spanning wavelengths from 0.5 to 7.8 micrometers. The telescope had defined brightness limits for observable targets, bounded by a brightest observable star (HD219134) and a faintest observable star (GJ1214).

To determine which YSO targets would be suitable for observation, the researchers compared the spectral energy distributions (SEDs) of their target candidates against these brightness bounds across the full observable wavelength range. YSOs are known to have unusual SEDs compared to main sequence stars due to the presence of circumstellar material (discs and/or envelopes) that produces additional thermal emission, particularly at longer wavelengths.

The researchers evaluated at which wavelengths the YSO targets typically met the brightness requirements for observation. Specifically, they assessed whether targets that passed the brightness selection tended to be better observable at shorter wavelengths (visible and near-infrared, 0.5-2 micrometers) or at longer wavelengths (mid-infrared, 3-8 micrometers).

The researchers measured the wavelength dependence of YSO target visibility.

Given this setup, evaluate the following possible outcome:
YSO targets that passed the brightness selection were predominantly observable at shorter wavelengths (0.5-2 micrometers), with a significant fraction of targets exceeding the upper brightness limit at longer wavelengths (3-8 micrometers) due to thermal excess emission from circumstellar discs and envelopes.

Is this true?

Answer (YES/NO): NO